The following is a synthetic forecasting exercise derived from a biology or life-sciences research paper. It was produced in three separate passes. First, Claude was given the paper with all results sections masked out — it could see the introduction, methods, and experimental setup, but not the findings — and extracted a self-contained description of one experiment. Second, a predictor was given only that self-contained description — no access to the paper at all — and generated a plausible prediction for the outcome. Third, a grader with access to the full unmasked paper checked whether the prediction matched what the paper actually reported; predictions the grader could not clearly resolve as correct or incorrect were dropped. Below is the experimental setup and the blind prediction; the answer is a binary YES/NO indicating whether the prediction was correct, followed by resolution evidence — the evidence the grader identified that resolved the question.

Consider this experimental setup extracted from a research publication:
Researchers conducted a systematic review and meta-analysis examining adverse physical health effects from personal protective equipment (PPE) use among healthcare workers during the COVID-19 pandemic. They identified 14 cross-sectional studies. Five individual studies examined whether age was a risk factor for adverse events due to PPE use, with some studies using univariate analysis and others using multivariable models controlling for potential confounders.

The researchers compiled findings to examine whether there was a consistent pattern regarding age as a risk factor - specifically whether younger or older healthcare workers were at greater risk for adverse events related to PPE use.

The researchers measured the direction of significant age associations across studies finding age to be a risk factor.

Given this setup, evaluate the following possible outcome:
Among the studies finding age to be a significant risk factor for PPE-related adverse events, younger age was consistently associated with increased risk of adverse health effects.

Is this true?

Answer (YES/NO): NO